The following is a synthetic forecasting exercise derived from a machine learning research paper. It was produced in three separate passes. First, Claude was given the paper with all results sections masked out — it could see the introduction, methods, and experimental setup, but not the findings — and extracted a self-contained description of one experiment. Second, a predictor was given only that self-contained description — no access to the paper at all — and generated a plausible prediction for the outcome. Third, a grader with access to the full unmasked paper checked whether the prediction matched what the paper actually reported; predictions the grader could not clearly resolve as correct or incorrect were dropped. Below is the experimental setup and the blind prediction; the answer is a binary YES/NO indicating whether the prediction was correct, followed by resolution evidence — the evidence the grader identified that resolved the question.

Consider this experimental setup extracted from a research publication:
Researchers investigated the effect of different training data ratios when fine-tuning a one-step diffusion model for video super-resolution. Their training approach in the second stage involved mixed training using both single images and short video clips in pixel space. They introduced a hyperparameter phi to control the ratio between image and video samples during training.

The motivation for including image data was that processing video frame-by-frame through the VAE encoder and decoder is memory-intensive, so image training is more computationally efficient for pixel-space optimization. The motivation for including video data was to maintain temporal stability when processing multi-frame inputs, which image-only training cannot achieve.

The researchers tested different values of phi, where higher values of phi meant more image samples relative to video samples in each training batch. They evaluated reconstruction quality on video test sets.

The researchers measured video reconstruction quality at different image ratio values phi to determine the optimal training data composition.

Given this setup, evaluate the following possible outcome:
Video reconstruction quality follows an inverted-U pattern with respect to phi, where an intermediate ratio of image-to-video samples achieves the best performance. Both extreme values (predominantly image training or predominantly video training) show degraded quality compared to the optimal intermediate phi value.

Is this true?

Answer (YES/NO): NO